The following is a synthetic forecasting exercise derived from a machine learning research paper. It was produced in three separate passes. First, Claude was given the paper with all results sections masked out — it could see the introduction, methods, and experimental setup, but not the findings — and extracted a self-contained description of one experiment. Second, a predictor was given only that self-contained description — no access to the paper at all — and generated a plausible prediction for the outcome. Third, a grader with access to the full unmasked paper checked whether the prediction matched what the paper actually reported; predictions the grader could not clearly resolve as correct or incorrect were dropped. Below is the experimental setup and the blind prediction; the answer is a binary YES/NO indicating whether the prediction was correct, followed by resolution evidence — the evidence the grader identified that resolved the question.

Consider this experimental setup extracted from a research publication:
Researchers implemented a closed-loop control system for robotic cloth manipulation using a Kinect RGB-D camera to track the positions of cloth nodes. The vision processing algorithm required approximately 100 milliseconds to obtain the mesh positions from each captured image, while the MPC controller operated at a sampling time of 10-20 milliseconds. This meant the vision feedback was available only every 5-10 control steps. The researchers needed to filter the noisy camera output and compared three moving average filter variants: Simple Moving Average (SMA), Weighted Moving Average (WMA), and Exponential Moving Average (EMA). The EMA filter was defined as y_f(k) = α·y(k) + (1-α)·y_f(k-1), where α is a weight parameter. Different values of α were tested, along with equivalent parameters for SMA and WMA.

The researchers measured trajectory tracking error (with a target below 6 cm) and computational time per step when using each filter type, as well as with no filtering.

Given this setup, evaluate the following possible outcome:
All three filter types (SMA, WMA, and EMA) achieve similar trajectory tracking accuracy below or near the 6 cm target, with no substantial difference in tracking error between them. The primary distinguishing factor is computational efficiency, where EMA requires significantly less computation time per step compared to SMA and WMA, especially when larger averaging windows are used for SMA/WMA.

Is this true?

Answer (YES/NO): NO